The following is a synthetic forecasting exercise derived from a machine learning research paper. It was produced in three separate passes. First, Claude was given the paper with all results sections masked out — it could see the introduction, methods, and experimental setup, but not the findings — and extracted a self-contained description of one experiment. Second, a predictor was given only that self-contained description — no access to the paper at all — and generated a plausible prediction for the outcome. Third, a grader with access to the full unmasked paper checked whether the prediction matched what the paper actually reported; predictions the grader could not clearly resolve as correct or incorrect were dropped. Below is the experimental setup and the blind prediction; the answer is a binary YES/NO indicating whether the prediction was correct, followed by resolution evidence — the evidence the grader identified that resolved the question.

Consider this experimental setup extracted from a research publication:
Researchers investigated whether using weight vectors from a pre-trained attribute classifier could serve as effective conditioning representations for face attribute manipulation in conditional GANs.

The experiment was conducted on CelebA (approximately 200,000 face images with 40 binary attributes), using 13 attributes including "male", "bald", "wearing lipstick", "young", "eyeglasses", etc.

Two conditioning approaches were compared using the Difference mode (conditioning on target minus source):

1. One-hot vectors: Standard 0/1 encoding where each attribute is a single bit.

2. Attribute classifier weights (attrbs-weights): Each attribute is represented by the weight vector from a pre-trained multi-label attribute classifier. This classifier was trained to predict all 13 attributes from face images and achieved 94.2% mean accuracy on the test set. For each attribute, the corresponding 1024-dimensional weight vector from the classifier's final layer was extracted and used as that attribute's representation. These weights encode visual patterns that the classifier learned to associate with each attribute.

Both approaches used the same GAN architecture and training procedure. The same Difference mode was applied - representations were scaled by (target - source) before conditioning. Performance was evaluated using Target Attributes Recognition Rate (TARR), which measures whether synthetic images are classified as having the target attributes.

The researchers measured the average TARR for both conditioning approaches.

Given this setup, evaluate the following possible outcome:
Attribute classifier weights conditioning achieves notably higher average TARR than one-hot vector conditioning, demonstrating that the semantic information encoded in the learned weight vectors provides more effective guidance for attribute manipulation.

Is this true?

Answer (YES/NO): NO